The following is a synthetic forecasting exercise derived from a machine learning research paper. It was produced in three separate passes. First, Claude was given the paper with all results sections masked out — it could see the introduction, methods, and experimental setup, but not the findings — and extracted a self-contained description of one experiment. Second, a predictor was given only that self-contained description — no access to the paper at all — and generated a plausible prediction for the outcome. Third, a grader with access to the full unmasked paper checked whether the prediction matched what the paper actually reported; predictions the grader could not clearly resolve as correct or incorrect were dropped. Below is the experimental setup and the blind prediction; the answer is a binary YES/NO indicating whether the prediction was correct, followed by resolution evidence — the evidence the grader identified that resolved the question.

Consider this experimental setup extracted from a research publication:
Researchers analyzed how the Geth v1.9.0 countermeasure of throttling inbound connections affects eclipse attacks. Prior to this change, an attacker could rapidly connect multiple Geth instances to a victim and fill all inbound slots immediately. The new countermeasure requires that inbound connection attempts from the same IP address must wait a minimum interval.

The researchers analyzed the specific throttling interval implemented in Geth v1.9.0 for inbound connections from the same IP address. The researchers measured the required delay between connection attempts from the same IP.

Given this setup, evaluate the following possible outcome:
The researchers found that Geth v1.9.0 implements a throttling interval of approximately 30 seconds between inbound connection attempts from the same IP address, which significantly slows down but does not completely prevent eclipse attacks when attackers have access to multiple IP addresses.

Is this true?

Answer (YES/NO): YES